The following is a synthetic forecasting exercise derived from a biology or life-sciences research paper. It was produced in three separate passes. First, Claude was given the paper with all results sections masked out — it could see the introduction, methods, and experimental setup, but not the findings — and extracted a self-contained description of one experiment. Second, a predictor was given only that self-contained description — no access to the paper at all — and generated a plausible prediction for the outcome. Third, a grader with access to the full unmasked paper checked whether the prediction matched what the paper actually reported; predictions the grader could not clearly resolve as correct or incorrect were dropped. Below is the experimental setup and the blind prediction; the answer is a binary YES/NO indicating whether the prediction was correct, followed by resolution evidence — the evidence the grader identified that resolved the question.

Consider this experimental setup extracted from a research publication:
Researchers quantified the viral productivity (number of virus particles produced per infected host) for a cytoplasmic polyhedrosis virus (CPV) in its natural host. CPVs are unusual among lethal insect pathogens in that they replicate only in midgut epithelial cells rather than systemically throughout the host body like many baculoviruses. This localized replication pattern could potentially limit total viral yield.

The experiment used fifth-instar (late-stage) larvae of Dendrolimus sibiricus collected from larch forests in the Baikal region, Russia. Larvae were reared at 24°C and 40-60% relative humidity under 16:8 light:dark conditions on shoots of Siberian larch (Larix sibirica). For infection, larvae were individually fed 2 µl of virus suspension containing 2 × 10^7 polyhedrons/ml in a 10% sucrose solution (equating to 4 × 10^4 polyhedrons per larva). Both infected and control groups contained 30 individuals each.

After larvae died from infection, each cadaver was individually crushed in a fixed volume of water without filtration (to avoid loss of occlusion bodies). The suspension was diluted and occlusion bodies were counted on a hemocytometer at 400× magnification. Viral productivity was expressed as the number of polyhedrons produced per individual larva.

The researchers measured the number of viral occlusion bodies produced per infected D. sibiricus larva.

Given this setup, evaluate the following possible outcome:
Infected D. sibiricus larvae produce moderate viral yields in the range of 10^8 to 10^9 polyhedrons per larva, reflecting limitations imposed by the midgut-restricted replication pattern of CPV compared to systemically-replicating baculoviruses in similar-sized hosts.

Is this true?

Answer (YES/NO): NO